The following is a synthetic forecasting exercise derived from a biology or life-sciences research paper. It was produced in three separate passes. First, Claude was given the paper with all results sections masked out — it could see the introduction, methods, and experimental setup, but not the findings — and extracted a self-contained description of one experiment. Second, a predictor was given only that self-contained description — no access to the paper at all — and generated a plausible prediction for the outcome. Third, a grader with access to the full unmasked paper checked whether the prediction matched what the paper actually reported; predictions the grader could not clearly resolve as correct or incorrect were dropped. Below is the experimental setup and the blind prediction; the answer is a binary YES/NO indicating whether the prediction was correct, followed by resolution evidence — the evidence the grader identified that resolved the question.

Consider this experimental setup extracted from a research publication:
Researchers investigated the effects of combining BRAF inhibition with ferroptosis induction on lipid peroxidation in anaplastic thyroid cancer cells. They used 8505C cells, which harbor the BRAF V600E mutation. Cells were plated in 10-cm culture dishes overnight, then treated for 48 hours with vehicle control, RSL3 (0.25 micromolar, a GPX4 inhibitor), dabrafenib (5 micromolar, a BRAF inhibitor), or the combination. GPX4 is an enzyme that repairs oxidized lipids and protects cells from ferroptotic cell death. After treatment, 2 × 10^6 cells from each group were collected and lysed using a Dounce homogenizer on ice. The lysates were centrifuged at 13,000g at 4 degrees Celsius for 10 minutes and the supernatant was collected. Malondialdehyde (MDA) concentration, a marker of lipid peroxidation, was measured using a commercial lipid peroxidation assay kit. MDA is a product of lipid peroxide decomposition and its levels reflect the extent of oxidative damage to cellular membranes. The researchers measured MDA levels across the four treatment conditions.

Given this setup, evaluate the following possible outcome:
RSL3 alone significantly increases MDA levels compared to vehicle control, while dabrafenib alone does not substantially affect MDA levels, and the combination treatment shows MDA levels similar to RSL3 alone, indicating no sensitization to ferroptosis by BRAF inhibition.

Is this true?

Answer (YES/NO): NO